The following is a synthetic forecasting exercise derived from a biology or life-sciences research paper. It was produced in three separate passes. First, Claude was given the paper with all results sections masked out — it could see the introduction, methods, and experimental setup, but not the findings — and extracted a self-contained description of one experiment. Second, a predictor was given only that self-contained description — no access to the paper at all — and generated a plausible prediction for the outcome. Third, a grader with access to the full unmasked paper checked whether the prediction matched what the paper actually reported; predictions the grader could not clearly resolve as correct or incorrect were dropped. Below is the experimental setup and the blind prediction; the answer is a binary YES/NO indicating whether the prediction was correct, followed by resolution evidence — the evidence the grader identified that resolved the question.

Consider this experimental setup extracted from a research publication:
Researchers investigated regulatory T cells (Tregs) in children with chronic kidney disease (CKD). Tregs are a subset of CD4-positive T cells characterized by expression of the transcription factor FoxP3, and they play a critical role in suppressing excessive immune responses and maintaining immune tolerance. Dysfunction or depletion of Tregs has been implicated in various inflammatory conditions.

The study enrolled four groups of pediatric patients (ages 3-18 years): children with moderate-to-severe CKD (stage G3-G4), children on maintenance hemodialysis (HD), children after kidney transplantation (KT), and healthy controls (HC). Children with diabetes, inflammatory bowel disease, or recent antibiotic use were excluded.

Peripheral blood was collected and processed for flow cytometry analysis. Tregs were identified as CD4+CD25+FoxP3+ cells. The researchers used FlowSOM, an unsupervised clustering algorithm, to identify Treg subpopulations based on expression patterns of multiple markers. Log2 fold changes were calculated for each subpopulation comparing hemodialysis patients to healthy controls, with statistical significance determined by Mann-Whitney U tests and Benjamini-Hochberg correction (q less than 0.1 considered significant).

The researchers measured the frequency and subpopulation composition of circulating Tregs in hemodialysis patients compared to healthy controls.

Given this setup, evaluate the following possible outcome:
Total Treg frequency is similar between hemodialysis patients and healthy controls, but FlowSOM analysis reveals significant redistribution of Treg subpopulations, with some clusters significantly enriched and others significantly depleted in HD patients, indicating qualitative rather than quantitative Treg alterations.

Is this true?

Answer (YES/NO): YES